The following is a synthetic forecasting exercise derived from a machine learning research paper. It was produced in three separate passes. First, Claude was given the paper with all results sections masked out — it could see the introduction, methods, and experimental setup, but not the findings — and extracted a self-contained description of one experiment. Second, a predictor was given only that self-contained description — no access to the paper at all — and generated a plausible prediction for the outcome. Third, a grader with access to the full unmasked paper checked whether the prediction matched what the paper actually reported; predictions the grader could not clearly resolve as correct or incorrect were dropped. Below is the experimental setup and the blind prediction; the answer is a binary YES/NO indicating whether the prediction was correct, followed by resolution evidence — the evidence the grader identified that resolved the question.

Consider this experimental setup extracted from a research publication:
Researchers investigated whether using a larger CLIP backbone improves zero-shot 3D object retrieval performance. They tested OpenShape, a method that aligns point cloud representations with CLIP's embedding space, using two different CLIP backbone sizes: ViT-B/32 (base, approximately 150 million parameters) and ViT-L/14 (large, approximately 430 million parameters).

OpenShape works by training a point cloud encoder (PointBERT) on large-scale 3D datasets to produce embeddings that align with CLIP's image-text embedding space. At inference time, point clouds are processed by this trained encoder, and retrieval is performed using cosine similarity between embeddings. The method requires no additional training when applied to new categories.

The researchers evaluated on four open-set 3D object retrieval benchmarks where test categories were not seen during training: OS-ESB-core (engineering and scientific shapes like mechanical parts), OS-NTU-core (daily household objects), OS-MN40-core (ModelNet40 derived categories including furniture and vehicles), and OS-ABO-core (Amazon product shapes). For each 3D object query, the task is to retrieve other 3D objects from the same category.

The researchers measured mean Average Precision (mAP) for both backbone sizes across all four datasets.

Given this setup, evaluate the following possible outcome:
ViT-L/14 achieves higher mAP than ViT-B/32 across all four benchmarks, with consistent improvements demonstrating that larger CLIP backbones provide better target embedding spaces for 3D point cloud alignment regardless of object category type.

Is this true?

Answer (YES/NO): NO